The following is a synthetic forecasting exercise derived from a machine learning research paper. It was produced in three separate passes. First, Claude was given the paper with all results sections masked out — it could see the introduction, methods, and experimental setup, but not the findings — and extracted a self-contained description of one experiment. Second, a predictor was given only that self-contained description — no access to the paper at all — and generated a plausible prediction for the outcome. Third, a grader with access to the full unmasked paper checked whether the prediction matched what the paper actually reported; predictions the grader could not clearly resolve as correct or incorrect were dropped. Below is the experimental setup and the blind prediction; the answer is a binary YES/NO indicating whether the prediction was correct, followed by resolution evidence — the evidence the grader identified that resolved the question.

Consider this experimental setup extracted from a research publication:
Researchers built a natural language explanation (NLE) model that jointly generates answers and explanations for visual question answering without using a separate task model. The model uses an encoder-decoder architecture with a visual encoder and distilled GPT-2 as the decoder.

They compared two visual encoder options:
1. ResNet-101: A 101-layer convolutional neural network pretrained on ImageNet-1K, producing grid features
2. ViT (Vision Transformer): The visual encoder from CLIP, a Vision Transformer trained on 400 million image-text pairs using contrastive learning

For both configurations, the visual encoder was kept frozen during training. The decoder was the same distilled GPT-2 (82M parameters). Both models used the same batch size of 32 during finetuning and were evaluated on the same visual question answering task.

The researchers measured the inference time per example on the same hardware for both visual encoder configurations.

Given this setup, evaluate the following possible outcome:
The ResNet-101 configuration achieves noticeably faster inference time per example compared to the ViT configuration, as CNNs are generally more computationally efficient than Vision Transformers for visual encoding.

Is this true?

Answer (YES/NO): NO